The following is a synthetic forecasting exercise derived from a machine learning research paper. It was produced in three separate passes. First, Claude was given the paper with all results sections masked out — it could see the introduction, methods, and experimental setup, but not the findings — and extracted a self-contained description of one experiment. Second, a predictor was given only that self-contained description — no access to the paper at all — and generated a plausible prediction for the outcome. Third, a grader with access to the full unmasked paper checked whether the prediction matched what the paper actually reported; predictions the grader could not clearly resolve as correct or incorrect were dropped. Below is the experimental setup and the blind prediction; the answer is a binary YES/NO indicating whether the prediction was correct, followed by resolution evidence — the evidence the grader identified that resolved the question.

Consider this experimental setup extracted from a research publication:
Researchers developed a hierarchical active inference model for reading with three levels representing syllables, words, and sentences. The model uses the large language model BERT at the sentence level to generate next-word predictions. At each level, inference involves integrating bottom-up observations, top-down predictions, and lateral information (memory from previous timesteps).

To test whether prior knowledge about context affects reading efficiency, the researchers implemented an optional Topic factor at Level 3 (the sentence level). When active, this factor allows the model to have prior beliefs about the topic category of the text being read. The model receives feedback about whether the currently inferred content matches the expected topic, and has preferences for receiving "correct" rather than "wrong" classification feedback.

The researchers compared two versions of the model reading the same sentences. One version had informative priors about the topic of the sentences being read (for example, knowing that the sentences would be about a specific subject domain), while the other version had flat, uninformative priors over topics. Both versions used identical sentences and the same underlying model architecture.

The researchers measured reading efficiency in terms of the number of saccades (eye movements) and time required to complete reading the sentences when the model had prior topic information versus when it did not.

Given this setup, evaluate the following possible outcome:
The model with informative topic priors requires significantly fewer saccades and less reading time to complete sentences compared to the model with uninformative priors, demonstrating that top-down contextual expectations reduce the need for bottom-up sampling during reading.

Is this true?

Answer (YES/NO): YES